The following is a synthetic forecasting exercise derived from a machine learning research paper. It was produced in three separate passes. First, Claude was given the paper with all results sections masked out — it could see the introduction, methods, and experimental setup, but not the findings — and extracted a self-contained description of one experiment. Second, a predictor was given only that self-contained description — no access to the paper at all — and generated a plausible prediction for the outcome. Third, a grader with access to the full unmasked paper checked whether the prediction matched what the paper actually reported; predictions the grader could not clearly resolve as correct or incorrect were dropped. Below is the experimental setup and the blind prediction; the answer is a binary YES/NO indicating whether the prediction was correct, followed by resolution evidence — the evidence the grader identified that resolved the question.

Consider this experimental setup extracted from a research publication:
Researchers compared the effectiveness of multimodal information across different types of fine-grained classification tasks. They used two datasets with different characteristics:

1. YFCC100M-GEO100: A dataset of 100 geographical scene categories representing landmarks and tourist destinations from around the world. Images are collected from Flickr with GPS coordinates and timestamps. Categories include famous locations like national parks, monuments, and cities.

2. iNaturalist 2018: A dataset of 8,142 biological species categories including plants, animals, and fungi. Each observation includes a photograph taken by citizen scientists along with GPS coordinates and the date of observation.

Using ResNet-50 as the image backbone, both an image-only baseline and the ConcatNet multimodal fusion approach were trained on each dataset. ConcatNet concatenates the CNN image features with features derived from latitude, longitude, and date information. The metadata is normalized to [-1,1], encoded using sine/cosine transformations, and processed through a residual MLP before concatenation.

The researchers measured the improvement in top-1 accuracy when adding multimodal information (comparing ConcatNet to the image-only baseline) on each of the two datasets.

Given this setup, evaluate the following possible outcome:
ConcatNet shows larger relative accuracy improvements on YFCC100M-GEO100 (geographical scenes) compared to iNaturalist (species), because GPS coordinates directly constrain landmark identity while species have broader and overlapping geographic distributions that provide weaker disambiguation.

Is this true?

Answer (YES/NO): NO